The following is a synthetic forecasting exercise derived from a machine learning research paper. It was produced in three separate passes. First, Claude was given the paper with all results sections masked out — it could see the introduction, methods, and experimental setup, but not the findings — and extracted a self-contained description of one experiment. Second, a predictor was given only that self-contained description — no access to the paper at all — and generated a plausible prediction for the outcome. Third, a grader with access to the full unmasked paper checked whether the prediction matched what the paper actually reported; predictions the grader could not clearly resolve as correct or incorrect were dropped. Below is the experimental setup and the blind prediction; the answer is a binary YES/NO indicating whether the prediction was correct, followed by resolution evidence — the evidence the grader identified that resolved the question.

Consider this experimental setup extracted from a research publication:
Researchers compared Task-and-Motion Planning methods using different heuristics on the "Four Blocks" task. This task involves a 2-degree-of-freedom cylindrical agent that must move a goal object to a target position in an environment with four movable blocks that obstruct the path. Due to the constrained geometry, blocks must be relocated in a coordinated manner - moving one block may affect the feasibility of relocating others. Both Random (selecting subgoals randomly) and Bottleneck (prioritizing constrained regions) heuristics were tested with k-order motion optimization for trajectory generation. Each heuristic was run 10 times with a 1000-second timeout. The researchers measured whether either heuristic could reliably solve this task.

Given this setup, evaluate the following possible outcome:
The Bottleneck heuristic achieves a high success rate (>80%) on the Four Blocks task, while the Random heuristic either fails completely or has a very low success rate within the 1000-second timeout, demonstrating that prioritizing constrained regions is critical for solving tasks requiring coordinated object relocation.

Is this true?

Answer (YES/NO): NO